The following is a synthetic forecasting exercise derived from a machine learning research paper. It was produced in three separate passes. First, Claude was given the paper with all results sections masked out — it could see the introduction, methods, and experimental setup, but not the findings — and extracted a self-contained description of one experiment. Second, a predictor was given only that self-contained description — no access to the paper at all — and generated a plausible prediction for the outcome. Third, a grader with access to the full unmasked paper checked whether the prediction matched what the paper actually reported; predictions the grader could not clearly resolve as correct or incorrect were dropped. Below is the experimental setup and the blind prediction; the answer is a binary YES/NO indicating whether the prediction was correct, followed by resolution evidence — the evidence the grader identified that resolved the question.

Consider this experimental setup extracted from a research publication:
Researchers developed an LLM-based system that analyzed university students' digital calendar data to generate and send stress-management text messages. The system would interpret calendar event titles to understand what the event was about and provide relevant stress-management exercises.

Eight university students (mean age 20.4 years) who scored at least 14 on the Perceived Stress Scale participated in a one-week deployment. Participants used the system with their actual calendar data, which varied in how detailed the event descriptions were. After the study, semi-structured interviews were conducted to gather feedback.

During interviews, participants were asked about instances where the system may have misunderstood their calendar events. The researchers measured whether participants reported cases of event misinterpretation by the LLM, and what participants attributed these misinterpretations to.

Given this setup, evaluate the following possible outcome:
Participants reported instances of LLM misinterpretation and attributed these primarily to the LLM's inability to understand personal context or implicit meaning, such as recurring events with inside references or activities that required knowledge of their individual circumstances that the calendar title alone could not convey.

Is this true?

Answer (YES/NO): NO